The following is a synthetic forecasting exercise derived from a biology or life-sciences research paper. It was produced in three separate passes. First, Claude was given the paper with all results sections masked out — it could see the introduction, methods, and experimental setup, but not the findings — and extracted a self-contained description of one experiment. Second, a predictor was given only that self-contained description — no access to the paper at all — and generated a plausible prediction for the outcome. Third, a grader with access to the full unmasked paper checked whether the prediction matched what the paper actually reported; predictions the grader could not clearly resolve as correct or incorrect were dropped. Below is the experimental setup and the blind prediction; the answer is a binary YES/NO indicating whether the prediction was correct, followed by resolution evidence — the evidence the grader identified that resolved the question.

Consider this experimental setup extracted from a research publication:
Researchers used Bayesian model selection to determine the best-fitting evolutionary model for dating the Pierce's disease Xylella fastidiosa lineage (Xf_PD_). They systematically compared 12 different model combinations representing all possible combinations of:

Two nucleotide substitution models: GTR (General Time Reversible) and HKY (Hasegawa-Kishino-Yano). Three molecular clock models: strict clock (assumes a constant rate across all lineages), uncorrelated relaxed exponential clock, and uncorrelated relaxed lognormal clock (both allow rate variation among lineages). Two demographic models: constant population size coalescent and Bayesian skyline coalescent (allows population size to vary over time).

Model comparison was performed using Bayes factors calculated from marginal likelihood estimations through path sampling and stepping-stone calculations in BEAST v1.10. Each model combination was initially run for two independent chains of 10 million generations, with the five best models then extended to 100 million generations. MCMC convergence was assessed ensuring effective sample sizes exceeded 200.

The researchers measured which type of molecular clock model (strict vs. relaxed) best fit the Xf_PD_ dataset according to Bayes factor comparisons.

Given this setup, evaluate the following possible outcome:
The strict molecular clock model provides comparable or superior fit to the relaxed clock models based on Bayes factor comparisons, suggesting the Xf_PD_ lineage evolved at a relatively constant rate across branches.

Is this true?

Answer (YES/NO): NO